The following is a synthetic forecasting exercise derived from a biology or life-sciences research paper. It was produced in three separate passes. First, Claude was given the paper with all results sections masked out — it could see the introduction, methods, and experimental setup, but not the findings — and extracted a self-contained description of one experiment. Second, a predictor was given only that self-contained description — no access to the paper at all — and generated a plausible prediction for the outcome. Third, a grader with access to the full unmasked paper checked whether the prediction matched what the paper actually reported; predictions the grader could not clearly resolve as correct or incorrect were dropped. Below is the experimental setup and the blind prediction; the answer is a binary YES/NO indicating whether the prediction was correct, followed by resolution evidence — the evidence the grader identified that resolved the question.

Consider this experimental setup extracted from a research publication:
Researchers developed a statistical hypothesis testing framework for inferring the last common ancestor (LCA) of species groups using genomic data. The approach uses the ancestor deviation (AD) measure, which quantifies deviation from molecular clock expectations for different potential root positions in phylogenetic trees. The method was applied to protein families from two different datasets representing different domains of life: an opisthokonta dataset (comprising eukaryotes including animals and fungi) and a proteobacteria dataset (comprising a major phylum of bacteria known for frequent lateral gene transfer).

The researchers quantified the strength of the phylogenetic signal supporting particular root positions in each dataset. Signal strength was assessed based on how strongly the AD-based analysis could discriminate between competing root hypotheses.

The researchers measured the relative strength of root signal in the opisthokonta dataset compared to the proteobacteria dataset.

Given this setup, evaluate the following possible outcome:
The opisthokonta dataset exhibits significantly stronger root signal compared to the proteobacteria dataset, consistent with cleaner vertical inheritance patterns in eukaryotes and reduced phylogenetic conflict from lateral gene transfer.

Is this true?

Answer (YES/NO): YES